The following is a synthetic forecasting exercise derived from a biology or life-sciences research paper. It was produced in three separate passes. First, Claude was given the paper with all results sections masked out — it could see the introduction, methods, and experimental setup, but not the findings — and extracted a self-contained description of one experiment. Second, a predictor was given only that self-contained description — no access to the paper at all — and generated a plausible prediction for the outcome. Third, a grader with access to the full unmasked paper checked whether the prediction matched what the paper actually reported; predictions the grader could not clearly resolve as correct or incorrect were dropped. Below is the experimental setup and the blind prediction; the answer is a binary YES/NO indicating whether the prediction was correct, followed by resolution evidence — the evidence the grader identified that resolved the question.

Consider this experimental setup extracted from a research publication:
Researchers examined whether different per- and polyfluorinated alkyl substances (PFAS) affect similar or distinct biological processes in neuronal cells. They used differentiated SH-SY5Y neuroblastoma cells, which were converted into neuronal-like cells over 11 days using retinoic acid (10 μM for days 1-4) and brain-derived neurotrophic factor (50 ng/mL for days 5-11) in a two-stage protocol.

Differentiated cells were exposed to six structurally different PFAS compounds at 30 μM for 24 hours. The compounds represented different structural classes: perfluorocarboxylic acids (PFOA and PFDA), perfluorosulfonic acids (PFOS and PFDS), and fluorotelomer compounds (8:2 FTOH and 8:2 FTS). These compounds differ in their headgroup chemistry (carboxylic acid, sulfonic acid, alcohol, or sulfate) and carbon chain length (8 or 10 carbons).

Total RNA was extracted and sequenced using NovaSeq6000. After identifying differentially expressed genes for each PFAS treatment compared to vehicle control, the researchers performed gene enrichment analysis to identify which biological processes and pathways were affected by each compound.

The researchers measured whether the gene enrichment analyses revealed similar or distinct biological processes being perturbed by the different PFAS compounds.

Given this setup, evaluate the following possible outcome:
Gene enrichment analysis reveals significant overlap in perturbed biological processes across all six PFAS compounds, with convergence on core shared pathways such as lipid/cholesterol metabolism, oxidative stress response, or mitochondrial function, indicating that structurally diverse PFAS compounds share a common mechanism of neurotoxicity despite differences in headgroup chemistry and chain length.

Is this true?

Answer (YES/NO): NO